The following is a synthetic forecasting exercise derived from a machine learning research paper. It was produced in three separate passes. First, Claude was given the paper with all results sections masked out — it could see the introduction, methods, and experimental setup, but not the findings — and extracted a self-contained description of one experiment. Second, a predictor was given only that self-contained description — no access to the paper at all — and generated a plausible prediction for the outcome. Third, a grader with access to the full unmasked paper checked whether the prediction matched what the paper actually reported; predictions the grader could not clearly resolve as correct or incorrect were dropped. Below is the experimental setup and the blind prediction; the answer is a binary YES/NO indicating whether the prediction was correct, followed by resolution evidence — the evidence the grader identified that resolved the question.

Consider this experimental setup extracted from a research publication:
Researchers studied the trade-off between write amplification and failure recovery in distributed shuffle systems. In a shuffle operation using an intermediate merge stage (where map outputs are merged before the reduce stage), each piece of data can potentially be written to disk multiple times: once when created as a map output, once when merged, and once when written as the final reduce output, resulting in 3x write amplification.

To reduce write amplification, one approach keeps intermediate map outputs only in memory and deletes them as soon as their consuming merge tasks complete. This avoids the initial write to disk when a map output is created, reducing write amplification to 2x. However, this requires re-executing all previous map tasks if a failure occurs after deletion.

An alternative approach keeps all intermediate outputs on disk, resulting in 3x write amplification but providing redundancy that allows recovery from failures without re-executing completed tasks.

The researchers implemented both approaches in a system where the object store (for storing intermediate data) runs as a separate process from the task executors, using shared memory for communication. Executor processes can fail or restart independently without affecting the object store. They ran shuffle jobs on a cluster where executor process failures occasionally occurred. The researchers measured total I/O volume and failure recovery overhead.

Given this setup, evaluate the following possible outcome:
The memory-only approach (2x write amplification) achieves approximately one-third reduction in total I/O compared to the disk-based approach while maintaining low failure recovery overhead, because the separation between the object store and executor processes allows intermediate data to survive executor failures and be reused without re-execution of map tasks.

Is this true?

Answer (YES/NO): NO